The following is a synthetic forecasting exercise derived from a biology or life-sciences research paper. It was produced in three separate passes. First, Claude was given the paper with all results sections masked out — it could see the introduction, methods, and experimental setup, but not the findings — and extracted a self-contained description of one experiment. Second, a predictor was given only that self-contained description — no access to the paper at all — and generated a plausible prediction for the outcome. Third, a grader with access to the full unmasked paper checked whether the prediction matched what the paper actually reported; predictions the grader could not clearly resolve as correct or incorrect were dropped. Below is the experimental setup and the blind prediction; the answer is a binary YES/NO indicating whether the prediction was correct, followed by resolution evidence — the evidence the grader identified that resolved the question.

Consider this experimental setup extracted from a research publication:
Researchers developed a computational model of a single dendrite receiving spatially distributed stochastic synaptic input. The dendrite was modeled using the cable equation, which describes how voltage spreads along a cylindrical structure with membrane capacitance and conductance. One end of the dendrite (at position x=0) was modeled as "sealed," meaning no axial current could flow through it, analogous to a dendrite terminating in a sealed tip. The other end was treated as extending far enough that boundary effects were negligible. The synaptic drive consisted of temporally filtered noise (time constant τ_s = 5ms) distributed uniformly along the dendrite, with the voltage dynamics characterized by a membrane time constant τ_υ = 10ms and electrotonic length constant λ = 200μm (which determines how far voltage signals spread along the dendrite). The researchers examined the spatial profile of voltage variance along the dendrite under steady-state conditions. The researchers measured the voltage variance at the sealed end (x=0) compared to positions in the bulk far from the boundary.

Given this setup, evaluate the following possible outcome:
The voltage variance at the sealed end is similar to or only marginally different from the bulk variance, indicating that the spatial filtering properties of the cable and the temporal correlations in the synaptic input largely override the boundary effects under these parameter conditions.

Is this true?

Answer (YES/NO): NO